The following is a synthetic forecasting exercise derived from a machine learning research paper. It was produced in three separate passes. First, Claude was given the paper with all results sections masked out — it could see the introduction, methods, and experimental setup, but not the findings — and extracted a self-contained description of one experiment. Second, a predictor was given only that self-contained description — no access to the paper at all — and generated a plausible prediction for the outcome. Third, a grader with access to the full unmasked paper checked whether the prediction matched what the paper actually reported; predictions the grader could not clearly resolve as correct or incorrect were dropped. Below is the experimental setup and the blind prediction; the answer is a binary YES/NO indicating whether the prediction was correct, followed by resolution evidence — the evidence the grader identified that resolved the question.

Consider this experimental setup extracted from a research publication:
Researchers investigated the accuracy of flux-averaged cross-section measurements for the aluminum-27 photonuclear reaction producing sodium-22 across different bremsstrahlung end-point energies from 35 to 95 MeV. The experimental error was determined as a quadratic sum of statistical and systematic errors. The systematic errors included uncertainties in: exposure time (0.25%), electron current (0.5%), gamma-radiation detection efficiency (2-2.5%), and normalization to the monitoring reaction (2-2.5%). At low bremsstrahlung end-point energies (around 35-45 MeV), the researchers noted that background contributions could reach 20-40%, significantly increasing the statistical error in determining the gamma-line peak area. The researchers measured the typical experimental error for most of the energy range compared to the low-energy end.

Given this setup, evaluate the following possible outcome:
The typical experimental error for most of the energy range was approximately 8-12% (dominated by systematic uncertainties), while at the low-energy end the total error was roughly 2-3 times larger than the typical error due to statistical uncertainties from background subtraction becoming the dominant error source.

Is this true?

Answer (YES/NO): NO